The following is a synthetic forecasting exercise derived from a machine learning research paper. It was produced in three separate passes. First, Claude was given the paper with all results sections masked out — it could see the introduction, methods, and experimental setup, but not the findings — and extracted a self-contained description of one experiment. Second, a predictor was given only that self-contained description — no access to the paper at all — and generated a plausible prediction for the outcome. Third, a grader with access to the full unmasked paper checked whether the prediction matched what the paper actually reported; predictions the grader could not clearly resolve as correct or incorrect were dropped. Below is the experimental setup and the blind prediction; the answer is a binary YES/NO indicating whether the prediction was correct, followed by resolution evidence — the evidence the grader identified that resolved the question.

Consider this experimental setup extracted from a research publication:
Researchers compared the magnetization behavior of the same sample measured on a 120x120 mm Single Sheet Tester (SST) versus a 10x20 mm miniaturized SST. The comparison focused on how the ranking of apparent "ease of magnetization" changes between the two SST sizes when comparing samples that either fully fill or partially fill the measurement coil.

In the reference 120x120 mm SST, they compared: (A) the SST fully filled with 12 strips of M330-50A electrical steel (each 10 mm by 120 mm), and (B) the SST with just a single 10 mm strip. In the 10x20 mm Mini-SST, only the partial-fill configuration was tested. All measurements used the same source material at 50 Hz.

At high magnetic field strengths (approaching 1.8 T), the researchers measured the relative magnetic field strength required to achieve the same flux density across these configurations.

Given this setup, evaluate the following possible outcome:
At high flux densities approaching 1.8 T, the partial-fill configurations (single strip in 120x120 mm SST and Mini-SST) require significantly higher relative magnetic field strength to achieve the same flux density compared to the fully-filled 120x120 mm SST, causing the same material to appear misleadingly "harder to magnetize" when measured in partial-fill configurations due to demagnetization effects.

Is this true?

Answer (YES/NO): NO